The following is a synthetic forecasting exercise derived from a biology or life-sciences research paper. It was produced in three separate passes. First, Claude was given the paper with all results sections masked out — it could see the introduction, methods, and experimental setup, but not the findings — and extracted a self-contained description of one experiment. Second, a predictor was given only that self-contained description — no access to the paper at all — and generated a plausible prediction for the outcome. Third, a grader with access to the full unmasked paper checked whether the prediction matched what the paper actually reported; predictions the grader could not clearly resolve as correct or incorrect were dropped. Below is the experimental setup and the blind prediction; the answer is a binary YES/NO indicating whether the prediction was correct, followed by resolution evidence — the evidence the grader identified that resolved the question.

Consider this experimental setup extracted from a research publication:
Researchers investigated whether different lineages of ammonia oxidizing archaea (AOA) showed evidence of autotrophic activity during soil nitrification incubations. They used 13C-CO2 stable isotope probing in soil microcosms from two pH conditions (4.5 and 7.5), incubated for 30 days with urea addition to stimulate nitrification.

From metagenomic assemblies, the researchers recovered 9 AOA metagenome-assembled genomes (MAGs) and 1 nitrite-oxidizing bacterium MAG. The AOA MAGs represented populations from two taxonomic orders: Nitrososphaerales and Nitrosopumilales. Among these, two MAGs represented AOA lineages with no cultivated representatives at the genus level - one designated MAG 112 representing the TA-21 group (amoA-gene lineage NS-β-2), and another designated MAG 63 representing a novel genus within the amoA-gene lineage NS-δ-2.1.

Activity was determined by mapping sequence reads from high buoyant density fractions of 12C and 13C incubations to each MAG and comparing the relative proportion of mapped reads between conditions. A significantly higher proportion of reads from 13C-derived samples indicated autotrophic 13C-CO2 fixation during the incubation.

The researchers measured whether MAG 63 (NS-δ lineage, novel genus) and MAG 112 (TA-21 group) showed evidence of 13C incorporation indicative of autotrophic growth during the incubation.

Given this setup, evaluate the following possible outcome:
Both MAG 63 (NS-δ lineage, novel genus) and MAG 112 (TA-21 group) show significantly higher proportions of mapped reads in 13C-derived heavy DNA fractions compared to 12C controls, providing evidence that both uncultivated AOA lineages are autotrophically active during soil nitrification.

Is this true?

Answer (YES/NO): NO